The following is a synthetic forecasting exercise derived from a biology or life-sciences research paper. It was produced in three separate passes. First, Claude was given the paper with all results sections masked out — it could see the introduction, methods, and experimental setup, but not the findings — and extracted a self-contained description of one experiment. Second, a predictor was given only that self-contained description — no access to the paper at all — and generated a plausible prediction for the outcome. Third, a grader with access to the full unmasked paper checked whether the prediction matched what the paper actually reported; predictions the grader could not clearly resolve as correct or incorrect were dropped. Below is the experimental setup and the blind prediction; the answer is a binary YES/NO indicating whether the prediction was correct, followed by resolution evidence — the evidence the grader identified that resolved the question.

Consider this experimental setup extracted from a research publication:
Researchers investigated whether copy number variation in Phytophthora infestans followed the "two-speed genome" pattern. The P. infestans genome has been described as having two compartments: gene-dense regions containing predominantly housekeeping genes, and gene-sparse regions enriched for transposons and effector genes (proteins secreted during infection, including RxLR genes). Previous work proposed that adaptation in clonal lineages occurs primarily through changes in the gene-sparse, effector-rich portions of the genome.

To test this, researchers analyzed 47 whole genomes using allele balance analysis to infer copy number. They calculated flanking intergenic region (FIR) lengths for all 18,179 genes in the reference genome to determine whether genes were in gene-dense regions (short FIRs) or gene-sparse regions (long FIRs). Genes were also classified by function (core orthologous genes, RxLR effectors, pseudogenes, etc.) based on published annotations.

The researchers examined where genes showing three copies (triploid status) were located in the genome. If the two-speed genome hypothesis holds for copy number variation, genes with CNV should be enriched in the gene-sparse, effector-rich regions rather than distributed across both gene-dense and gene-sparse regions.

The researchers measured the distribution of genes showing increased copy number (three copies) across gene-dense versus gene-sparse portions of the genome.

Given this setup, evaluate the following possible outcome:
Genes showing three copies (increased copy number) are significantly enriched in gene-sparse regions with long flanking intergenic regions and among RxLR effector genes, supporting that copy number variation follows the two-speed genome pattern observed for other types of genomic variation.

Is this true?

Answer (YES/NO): NO